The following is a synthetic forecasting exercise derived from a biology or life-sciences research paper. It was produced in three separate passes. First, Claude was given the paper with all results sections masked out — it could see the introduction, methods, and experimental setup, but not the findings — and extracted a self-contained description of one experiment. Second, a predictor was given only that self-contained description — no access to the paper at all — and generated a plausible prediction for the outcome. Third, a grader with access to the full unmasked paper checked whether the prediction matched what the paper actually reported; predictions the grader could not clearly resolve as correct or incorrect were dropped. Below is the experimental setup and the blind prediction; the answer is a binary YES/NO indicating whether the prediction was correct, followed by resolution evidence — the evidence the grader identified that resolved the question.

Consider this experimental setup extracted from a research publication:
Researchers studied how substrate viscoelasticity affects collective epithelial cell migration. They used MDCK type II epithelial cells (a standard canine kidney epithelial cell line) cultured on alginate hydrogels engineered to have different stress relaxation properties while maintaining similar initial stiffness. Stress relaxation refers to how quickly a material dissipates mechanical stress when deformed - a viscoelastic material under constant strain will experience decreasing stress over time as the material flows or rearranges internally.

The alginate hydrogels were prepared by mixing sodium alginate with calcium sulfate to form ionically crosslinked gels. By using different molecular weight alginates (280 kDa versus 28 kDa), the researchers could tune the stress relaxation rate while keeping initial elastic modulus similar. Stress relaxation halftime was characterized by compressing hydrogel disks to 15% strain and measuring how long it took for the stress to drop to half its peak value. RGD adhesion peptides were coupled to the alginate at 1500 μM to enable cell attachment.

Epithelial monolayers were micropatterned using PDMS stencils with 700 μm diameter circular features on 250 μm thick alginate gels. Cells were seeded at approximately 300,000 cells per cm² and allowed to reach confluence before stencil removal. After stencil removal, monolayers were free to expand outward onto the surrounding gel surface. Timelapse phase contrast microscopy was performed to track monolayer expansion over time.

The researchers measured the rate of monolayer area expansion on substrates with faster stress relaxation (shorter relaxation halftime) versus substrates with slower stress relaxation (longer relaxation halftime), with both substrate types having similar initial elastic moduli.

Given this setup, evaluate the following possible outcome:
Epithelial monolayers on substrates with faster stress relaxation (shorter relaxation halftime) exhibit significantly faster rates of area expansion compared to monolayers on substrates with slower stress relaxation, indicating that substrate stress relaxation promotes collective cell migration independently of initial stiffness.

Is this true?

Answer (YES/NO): NO